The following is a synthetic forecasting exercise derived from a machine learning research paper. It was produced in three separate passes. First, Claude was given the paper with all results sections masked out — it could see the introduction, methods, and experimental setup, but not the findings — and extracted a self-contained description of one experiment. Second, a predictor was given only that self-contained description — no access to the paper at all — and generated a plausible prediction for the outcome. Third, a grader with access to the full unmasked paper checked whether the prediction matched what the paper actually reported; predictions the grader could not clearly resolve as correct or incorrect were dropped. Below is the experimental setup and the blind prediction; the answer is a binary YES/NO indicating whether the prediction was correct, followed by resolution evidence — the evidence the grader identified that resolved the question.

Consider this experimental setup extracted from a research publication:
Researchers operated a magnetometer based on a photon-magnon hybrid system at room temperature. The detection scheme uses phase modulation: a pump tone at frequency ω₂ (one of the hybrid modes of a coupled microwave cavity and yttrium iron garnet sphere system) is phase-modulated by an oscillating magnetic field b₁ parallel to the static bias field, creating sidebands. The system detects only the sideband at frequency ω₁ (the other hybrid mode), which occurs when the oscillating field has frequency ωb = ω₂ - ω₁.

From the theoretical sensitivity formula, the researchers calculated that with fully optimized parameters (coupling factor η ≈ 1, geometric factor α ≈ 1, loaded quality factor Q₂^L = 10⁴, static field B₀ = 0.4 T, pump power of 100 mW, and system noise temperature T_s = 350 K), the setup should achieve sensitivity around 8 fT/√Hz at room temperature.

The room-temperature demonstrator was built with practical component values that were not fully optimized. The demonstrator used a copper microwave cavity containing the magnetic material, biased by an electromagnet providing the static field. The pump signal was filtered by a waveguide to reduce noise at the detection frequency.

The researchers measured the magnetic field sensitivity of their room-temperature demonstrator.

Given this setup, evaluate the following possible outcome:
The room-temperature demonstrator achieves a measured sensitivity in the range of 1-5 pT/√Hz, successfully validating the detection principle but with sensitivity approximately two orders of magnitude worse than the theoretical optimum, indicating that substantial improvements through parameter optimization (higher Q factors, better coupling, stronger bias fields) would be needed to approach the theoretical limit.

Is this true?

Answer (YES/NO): YES